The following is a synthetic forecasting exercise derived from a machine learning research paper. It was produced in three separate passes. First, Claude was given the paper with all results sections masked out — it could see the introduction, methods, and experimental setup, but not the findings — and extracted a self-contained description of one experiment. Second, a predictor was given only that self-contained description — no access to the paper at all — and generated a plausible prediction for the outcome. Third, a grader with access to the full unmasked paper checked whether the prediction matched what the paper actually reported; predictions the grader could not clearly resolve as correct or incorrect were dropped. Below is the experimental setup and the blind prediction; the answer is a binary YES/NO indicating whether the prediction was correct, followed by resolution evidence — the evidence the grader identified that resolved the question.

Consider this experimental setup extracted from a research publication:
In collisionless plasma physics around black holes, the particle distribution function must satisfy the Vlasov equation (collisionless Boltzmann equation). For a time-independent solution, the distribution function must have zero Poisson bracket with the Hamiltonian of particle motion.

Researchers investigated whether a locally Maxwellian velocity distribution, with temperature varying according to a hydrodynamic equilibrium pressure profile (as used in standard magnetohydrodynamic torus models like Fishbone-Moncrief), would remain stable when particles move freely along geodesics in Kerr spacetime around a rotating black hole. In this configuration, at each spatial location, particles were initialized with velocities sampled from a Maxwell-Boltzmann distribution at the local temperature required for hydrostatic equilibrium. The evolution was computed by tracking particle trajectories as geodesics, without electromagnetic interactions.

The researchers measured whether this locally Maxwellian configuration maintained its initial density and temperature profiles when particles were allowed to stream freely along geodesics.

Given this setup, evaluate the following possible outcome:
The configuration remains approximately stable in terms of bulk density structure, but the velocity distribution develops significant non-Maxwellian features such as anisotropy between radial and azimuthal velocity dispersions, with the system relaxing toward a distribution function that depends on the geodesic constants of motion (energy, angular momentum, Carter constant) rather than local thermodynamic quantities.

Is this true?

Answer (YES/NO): NO